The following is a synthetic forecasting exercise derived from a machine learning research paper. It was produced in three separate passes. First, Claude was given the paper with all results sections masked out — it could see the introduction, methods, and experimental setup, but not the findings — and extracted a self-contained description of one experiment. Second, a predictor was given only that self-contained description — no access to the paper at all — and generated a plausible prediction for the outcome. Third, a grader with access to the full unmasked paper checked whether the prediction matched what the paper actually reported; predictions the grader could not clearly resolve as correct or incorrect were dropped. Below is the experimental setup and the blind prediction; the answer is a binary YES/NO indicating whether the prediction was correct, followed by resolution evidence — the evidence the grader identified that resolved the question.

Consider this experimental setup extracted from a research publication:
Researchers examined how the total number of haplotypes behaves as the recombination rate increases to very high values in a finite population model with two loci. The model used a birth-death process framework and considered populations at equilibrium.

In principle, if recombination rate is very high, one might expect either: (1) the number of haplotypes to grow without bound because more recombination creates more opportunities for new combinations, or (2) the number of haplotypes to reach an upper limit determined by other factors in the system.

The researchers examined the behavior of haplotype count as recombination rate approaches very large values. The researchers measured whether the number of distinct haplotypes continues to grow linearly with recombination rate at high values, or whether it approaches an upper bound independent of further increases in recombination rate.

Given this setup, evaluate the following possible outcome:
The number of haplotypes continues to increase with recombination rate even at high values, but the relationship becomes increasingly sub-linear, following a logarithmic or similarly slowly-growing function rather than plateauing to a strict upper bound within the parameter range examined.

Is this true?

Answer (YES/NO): NO